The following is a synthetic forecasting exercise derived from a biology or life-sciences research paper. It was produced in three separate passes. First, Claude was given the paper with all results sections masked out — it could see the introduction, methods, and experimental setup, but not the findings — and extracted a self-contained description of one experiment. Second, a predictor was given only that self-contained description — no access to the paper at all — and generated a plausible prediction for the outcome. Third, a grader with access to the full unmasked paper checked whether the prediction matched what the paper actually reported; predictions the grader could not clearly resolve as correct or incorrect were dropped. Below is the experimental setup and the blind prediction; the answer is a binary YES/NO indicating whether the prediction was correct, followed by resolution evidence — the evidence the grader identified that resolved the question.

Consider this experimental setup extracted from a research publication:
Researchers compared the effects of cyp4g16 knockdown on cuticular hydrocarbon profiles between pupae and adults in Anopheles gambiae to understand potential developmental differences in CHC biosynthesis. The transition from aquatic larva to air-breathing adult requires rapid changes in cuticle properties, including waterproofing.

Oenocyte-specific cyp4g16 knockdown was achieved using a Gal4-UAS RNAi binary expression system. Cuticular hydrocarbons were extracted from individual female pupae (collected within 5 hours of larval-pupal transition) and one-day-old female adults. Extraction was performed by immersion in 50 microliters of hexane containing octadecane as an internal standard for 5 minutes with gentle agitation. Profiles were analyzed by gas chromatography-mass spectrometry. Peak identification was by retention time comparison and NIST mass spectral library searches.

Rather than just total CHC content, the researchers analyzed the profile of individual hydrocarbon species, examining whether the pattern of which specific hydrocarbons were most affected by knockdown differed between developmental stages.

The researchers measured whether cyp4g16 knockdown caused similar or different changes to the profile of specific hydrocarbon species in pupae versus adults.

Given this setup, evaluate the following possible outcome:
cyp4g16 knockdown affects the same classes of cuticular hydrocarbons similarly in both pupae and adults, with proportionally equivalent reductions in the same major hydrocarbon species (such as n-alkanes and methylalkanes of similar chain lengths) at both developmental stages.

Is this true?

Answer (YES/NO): NO